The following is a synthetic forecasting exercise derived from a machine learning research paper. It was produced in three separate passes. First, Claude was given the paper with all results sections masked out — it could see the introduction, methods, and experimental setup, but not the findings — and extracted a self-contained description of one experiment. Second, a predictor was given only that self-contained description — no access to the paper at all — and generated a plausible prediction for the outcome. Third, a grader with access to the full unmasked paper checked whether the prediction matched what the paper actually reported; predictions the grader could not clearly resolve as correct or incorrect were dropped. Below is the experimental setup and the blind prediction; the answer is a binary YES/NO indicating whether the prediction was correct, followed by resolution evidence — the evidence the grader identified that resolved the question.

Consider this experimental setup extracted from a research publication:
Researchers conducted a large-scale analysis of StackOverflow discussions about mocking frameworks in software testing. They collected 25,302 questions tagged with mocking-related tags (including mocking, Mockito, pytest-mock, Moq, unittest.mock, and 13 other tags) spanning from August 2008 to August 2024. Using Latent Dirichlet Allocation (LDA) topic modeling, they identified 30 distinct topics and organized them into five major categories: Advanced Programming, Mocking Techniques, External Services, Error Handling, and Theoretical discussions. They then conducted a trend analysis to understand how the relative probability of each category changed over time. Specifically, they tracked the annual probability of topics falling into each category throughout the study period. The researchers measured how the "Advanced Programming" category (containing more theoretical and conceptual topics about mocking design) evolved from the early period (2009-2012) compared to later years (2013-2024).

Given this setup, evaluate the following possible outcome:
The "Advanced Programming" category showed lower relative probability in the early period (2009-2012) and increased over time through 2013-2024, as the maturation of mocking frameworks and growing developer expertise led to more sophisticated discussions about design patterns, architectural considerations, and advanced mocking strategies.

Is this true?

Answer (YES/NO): NO